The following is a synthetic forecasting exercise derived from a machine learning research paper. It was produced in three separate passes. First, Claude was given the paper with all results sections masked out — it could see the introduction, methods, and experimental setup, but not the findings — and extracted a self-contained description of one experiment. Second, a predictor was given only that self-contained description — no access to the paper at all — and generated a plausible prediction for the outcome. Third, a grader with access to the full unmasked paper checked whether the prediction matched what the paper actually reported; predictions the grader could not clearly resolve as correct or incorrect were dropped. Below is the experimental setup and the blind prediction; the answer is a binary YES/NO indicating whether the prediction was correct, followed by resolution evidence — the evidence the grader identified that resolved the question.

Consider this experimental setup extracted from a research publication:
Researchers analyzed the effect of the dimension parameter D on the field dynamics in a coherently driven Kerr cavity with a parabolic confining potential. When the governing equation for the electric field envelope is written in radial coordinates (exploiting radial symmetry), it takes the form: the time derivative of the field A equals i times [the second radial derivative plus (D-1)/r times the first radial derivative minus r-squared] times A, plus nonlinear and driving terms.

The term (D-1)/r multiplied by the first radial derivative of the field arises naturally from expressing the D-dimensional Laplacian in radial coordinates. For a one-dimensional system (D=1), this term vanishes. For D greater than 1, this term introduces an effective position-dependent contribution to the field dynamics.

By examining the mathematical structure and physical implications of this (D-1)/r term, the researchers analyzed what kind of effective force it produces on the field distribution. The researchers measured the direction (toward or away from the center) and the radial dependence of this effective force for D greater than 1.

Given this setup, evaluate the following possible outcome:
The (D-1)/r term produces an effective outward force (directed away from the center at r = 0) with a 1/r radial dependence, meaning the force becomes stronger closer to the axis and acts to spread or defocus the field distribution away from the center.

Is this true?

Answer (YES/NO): NO